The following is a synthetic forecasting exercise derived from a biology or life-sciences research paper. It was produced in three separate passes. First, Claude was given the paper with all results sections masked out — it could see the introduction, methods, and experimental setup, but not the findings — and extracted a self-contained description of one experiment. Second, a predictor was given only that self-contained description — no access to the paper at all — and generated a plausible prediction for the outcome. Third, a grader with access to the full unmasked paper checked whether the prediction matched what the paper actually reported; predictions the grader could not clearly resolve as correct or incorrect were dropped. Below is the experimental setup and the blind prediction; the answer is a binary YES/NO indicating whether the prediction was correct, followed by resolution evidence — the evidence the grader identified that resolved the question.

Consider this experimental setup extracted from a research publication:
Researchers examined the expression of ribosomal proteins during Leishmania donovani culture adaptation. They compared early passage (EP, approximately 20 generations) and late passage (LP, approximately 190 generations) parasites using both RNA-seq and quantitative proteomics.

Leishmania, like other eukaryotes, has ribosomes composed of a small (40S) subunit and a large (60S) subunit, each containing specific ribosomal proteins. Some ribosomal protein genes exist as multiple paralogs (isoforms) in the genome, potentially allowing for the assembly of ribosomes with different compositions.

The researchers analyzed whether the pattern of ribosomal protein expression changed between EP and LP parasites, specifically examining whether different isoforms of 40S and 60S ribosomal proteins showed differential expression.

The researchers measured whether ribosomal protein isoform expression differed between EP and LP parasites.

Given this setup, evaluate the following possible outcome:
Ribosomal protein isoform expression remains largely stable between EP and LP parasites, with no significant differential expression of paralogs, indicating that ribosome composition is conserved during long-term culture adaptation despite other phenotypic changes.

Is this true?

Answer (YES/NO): NO